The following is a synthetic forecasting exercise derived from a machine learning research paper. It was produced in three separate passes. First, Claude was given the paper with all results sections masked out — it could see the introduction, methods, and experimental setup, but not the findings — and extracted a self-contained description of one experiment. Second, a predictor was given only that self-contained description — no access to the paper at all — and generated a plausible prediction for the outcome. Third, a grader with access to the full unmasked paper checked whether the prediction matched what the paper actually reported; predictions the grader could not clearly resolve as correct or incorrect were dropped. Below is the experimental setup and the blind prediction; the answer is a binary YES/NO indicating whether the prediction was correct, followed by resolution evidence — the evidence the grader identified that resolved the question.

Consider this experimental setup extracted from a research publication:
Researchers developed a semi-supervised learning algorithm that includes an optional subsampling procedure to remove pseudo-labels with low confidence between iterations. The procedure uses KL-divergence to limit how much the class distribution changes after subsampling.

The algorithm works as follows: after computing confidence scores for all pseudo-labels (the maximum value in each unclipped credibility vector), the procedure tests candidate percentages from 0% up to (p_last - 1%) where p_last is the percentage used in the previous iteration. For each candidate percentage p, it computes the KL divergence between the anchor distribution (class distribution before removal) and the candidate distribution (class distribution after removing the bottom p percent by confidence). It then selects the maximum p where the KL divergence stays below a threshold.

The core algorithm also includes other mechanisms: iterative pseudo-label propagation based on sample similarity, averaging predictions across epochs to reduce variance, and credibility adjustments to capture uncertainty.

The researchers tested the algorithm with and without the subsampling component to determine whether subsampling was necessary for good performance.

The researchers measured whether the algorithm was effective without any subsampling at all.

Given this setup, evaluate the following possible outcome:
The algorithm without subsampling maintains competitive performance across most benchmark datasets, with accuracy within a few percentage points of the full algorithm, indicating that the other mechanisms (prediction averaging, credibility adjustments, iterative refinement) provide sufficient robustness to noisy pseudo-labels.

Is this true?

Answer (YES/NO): YES